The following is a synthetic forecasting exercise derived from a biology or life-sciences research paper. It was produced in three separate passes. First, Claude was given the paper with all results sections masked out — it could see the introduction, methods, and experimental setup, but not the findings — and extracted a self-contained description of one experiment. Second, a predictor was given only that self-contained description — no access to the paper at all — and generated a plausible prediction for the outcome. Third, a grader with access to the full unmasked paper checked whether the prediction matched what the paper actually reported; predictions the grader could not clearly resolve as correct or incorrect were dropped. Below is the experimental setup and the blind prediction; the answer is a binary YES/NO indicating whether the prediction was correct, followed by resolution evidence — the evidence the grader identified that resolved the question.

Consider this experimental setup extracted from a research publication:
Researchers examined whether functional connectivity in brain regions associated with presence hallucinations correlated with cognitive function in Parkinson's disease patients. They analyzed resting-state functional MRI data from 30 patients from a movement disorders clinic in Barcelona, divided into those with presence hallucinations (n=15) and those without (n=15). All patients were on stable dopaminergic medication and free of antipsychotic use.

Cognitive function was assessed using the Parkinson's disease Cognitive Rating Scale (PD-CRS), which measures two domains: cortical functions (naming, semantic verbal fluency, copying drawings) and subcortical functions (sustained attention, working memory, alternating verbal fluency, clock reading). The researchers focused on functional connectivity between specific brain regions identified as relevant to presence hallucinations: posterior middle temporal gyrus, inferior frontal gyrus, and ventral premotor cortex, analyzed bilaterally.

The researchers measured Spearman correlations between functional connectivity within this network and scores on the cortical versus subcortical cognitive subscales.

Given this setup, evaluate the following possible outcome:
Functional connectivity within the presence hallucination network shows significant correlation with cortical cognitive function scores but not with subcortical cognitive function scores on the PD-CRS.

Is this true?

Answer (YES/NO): NO